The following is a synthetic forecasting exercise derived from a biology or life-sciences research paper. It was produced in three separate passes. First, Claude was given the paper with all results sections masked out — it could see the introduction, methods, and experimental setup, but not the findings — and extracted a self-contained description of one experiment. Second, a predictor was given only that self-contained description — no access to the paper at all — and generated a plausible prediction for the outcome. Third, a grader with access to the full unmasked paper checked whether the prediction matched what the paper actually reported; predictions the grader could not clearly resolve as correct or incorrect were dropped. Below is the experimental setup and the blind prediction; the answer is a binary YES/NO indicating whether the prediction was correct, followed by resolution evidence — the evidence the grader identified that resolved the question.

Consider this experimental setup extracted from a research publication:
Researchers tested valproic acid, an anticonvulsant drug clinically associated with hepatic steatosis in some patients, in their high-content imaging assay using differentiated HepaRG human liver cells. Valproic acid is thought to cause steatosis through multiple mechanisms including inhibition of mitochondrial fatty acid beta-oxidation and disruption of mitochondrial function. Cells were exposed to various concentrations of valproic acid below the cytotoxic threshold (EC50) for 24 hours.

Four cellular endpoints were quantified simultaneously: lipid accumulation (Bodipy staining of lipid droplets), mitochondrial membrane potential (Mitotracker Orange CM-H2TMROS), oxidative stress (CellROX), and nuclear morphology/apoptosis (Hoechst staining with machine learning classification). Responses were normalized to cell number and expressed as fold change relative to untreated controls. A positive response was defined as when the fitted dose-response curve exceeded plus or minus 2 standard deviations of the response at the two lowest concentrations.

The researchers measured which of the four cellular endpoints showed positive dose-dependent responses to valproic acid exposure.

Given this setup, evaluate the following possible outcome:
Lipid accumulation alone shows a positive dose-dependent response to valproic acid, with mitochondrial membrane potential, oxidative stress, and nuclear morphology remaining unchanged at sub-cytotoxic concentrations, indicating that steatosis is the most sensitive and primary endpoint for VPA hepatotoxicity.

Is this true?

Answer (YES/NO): YES